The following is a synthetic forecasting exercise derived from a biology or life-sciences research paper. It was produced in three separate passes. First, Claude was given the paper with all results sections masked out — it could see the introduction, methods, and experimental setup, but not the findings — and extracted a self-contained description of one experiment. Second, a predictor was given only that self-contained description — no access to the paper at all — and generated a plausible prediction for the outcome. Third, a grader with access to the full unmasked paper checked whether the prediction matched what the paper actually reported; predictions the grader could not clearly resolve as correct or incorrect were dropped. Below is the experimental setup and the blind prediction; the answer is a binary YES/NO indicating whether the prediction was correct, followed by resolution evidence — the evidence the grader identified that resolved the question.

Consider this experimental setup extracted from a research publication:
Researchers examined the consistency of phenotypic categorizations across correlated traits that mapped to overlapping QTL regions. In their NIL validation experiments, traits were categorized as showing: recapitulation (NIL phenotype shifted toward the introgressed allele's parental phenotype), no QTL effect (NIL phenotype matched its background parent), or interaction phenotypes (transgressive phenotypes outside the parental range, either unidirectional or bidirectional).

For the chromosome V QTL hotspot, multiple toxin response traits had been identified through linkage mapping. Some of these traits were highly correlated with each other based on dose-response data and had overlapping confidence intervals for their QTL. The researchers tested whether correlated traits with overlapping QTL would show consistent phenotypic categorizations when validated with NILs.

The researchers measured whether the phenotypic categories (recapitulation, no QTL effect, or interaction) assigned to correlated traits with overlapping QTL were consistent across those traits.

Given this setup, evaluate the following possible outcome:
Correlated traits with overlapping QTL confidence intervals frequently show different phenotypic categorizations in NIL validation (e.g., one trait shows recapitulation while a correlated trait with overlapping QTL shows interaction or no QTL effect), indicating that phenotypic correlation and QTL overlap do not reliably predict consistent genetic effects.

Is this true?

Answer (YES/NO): NO